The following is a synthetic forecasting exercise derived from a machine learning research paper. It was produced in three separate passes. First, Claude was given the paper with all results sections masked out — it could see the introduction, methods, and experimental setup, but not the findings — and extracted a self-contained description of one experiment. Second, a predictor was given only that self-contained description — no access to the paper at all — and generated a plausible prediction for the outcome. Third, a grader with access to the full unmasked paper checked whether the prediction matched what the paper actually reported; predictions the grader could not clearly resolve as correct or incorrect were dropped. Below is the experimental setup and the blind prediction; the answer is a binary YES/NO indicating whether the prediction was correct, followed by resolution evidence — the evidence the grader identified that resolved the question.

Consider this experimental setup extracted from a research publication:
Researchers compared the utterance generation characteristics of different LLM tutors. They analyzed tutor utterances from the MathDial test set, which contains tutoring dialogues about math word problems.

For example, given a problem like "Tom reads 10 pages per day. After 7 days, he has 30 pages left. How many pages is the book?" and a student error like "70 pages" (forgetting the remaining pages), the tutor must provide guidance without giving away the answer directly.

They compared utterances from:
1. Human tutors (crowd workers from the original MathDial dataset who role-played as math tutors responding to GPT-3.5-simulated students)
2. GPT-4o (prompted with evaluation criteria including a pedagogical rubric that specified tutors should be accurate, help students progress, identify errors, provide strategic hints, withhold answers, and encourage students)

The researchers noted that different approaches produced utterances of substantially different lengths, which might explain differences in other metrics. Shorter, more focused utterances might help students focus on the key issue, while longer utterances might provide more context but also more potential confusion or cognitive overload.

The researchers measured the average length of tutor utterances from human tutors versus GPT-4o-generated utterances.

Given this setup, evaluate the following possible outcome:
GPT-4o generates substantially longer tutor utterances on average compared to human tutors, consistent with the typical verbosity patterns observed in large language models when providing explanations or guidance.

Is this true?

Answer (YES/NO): YES